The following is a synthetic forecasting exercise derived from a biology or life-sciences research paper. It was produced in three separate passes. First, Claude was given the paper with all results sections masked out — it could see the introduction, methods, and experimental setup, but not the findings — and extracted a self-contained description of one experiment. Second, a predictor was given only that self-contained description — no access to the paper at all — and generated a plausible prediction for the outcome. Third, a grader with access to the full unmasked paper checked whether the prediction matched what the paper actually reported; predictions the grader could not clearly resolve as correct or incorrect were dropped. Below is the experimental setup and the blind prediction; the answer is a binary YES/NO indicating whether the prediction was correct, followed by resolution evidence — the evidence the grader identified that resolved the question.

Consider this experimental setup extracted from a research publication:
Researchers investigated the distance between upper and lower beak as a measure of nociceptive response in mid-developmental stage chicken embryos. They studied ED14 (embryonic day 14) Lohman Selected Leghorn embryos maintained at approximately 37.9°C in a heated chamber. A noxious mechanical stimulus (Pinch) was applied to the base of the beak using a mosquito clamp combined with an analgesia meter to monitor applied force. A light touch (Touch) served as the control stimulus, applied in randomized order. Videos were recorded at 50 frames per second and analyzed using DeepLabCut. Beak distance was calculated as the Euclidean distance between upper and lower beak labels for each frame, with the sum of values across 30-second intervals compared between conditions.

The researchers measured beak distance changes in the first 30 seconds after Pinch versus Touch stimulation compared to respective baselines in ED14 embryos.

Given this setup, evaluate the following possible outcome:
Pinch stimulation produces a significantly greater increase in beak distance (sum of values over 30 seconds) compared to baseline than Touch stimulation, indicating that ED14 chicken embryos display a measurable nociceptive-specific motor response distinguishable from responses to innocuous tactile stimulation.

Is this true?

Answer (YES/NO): NO